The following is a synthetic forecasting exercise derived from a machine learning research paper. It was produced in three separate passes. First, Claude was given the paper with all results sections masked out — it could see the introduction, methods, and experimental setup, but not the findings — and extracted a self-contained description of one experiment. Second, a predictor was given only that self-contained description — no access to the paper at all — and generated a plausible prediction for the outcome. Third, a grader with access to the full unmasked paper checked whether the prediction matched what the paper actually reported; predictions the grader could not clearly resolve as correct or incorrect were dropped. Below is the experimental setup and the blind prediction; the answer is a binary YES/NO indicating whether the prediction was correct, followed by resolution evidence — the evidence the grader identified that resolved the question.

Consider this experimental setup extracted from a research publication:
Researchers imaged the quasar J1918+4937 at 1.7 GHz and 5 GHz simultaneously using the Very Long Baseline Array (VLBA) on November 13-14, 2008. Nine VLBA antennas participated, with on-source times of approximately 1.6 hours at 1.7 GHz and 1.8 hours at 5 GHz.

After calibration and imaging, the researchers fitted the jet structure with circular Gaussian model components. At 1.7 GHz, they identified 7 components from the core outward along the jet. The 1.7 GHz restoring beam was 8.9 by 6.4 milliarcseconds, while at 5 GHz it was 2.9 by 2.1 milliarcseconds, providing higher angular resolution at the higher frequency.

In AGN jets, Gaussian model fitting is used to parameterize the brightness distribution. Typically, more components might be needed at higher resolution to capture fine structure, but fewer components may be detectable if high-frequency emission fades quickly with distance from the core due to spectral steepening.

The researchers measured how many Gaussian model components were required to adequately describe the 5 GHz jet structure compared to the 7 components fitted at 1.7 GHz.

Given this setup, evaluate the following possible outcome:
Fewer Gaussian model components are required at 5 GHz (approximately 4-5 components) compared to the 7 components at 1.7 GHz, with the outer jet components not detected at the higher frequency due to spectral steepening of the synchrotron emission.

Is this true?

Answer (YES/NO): NO